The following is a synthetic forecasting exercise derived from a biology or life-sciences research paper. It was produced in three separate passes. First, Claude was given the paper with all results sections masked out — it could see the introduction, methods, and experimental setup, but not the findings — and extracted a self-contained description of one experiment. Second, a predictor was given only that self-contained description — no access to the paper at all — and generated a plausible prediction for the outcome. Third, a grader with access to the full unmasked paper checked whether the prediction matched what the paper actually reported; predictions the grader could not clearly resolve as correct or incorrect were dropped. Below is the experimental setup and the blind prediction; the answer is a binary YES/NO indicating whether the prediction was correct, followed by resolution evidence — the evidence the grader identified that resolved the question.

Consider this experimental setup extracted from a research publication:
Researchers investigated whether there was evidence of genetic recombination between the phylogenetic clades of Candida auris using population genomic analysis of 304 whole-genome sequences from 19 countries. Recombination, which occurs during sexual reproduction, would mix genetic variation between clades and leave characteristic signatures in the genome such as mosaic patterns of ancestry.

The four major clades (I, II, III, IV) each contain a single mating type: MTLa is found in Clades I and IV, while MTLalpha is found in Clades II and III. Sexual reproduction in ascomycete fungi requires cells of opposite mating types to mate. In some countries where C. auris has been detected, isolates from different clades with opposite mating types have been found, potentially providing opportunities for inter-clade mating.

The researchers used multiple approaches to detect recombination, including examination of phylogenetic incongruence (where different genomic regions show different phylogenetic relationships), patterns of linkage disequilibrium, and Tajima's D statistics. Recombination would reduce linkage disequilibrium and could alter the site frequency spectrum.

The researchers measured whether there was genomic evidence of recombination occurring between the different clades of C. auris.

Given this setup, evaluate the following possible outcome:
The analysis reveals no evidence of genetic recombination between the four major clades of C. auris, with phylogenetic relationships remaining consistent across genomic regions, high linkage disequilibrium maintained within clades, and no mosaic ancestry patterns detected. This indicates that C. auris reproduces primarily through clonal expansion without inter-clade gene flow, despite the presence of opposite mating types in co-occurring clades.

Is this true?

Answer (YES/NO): NO